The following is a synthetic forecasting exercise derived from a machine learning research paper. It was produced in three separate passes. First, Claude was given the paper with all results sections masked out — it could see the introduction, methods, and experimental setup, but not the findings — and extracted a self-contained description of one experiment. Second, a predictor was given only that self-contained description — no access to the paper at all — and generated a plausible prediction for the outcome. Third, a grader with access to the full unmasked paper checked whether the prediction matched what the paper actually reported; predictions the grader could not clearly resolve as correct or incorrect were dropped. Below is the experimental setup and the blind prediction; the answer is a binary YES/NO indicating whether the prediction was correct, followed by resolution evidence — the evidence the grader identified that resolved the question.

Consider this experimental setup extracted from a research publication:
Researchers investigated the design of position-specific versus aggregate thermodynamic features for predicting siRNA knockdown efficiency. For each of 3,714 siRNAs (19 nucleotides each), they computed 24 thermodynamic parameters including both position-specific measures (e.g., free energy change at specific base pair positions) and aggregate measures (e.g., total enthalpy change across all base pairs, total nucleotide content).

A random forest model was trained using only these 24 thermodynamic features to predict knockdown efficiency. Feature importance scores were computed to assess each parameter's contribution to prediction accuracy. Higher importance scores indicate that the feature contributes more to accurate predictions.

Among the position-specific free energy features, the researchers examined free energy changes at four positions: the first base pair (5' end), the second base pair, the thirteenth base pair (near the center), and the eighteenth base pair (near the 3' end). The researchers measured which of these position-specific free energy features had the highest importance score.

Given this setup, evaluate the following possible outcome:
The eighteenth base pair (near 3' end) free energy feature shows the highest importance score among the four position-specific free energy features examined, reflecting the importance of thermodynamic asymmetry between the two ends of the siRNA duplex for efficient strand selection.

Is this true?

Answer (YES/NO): NO